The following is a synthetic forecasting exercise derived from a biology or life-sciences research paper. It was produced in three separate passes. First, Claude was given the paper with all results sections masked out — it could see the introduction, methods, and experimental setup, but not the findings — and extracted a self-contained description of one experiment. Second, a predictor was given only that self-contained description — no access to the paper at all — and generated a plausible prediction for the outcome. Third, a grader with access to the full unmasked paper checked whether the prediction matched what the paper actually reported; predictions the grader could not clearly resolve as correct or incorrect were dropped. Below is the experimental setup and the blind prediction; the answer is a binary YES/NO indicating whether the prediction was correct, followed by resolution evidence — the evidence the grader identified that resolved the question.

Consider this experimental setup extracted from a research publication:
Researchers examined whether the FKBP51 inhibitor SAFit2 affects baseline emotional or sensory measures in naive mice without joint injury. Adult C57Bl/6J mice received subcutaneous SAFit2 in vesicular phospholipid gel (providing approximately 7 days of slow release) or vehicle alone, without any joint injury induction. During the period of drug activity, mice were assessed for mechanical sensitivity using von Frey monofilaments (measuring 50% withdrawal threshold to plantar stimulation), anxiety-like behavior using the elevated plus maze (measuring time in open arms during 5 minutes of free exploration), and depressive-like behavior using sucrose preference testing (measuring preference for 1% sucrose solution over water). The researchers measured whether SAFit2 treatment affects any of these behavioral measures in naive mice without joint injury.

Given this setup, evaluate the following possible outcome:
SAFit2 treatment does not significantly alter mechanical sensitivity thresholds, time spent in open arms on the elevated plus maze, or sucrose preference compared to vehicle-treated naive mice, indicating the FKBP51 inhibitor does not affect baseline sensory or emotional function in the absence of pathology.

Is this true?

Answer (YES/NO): NO